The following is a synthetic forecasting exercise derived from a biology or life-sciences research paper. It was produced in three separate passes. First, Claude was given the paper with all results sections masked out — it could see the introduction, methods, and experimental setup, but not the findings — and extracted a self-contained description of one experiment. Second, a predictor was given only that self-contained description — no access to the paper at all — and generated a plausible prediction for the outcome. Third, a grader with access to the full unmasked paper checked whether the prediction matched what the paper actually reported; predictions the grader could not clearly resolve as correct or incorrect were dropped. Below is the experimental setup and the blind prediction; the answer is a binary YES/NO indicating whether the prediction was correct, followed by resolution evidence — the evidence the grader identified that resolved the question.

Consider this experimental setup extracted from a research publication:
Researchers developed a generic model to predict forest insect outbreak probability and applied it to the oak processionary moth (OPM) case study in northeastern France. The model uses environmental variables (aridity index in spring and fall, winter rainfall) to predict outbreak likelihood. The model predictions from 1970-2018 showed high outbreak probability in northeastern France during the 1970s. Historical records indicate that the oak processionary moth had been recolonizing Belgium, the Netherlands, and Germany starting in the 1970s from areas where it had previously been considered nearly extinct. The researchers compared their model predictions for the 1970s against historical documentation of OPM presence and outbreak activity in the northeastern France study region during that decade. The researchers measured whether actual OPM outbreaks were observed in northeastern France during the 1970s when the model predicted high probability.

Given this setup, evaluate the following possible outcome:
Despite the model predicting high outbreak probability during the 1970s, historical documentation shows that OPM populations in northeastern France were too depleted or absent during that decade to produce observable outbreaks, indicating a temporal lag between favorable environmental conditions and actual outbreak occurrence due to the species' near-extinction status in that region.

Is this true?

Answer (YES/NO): NO